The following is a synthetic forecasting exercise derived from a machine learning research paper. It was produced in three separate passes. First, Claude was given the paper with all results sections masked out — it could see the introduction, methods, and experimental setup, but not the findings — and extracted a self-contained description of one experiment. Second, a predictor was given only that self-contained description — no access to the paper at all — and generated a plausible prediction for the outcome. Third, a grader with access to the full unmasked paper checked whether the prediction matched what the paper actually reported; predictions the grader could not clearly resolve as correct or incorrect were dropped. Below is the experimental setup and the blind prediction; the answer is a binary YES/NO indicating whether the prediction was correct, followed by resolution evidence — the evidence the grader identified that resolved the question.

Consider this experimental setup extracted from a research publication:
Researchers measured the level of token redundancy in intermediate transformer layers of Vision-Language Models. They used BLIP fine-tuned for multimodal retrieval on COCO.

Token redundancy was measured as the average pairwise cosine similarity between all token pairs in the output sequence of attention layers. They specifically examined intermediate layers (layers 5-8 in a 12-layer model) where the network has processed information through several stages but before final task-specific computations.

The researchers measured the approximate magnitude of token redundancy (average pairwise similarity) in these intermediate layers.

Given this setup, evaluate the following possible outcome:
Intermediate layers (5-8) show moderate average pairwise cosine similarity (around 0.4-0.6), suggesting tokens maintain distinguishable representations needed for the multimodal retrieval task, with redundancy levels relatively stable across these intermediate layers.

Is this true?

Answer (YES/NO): NO